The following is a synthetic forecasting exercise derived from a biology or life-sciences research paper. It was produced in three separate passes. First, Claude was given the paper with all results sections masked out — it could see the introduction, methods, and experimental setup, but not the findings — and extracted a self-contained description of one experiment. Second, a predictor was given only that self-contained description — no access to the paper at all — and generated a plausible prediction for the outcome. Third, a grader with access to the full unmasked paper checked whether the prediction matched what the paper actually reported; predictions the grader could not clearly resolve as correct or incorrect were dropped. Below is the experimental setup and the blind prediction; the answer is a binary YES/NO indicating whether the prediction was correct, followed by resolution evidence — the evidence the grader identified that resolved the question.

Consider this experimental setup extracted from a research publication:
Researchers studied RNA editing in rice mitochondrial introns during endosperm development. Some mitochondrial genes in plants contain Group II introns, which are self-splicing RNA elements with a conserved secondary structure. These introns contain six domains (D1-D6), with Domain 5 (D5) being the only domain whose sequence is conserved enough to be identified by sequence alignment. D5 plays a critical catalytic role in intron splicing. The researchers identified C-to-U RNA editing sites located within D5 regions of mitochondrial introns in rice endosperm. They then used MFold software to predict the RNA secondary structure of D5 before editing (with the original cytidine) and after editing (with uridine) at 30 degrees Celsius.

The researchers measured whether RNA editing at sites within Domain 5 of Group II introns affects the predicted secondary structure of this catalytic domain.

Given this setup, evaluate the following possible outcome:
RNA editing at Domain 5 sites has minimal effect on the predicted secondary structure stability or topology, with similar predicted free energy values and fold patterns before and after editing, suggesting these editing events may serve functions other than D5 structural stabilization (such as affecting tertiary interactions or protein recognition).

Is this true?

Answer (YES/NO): NO